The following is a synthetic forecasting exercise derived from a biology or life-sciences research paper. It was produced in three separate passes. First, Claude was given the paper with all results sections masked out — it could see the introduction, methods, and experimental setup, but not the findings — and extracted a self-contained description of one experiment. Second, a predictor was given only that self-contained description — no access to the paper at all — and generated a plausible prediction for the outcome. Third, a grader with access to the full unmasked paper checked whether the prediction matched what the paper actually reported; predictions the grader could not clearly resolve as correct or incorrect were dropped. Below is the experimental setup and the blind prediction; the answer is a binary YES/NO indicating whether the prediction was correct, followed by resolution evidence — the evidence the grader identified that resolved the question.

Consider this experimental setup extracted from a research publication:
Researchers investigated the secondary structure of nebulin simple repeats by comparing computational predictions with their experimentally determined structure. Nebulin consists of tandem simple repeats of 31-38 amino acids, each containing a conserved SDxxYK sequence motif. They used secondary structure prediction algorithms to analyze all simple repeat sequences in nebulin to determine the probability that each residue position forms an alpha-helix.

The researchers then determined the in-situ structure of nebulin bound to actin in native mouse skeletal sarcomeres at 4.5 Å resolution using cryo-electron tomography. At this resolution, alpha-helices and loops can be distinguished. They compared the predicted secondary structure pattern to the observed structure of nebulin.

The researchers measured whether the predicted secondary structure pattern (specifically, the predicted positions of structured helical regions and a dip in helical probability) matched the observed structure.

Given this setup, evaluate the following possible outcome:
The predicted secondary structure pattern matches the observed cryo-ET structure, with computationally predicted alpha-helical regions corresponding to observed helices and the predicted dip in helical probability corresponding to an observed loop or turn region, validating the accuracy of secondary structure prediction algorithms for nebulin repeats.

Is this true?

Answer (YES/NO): NO